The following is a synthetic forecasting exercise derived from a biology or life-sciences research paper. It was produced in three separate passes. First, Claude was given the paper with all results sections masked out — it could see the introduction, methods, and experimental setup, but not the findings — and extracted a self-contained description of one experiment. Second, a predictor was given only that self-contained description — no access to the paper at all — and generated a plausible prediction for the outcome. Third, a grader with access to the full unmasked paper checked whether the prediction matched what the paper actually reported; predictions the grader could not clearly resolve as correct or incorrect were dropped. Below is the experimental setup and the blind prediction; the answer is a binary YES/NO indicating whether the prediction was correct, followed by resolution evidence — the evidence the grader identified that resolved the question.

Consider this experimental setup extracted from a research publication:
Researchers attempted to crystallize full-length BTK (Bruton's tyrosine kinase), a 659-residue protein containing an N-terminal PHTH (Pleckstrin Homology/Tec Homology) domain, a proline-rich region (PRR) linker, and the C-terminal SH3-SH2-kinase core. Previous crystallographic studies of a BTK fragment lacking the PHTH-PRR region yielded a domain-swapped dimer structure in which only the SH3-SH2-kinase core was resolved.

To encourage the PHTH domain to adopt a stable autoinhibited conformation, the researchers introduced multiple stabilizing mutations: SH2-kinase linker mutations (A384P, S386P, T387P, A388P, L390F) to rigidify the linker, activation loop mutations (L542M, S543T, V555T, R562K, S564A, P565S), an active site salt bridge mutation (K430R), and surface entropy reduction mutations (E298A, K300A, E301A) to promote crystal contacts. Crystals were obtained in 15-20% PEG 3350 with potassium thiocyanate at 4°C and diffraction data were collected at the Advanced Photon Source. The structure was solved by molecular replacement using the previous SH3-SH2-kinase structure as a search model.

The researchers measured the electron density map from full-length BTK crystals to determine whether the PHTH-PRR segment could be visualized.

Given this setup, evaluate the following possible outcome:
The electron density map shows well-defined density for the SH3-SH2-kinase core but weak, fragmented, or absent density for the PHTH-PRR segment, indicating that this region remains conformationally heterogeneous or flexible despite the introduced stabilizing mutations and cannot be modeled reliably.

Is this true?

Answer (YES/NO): YES